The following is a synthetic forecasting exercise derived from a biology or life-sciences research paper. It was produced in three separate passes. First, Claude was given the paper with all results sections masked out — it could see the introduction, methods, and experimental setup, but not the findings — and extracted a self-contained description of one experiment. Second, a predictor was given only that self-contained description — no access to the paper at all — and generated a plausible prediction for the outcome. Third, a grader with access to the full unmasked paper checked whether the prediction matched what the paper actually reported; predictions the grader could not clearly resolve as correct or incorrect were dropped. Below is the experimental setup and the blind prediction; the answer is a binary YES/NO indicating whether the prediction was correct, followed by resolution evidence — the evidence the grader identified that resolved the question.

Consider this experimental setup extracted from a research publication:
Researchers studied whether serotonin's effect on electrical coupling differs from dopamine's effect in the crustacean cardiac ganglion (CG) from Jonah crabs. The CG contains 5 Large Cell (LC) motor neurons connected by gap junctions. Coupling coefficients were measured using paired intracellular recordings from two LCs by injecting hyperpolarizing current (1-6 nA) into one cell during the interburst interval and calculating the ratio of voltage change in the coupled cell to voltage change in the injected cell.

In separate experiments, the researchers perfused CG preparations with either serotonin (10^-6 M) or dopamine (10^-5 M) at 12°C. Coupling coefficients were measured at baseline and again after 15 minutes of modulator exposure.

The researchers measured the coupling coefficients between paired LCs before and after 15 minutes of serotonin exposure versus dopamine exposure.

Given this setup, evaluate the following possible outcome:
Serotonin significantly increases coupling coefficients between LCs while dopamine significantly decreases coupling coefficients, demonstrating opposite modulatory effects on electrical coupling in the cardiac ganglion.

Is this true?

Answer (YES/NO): NO